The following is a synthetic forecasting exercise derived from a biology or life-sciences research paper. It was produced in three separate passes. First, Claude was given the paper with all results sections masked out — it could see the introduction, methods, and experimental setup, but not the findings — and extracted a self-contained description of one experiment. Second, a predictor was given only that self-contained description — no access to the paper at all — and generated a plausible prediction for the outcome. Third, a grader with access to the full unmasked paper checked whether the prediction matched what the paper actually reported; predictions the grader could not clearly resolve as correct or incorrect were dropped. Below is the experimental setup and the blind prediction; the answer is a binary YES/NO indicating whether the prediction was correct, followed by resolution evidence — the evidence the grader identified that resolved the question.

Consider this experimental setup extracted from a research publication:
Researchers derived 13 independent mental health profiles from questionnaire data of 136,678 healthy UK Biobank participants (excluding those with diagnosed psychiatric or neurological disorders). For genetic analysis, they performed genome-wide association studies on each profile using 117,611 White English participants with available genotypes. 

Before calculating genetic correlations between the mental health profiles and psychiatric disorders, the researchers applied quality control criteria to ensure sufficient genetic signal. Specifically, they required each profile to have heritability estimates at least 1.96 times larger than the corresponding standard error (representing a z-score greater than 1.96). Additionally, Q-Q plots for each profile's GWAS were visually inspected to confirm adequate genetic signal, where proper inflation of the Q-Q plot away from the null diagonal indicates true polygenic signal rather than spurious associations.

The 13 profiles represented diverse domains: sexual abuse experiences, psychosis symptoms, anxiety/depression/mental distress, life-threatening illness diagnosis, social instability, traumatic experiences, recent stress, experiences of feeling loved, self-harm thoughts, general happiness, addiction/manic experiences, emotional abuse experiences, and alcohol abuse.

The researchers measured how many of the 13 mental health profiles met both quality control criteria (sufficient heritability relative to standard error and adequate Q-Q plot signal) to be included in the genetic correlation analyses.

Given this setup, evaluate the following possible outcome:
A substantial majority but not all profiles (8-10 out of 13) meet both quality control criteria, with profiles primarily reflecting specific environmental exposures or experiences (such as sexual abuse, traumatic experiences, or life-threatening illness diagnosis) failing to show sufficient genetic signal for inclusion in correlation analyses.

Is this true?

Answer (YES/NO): NO